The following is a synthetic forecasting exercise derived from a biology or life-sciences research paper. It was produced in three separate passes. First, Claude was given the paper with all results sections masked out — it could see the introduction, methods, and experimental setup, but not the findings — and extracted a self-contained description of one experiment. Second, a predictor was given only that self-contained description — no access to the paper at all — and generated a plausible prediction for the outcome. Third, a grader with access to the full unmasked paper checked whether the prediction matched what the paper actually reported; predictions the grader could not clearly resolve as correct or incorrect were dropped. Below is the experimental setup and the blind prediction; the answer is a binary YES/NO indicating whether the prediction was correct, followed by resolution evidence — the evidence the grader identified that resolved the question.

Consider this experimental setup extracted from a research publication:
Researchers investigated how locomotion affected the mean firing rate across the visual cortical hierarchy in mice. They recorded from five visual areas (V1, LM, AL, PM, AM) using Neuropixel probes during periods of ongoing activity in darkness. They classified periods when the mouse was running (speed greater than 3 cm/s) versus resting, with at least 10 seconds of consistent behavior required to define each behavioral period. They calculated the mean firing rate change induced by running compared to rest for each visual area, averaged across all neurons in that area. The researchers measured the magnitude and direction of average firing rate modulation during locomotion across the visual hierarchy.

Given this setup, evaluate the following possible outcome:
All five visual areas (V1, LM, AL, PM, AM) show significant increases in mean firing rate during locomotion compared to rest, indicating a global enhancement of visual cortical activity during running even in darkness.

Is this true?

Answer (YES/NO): YES